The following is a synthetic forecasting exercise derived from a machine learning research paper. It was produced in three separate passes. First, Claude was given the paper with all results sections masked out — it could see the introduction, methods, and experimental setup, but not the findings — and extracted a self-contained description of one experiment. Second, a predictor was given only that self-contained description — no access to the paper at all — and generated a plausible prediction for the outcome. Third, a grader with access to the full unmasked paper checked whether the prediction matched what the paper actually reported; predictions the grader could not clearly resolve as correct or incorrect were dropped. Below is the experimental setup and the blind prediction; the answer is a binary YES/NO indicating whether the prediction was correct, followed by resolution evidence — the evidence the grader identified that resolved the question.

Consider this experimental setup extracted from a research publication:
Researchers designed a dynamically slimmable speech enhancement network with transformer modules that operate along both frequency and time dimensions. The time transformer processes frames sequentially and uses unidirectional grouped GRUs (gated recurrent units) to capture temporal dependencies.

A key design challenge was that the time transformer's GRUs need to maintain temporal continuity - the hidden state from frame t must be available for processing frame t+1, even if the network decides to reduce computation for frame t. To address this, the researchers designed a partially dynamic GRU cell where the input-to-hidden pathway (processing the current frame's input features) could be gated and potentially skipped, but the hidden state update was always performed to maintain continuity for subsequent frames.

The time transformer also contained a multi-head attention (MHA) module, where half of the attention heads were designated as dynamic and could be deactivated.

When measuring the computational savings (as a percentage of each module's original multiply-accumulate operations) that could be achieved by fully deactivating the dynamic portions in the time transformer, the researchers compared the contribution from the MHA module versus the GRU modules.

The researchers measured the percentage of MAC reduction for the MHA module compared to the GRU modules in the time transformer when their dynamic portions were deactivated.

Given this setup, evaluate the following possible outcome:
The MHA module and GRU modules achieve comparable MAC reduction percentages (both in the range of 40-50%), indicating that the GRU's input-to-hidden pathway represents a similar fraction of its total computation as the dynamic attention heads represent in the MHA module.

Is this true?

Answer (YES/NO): NO